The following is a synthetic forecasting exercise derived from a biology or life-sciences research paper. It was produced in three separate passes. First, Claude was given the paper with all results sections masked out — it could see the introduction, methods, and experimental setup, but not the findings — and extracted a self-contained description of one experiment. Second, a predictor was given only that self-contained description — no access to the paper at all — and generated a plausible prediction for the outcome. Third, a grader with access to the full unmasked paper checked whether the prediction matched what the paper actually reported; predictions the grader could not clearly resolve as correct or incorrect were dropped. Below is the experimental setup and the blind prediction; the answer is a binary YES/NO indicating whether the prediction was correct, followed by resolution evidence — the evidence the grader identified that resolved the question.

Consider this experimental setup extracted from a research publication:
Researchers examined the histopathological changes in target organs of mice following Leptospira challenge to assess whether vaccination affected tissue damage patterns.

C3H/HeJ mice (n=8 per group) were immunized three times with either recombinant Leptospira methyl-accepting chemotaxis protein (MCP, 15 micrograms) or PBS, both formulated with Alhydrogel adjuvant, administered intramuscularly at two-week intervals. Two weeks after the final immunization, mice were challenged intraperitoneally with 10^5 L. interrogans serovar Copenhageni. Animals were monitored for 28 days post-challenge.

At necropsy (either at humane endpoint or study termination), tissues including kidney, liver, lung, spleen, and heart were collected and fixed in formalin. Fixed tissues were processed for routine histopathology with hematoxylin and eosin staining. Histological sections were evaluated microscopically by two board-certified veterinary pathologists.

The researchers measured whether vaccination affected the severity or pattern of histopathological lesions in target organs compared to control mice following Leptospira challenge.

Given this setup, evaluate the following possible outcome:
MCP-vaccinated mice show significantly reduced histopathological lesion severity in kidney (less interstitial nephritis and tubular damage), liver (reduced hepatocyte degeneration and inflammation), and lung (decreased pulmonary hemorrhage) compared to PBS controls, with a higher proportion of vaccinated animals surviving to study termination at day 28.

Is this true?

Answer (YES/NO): NO